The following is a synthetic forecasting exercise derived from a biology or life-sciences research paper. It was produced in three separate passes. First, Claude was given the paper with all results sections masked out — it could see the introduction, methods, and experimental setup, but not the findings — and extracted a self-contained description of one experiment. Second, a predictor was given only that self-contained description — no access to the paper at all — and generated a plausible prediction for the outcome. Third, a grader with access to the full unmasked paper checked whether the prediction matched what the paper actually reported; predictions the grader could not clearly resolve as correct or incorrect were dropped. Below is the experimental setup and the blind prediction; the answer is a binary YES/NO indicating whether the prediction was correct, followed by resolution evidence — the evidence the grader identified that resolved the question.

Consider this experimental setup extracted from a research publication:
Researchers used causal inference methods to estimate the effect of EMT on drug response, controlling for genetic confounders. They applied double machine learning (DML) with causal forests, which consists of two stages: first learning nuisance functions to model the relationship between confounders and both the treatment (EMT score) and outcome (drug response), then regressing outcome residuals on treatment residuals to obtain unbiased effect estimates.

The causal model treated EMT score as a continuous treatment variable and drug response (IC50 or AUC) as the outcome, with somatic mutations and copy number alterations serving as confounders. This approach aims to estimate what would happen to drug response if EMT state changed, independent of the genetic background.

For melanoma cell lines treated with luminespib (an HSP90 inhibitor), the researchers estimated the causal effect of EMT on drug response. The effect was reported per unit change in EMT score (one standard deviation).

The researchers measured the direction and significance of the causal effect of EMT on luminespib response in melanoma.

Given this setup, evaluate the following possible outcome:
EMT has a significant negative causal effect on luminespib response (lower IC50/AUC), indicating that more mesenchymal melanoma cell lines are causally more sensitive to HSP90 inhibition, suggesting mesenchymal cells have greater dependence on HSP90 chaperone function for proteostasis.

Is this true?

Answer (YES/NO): YES